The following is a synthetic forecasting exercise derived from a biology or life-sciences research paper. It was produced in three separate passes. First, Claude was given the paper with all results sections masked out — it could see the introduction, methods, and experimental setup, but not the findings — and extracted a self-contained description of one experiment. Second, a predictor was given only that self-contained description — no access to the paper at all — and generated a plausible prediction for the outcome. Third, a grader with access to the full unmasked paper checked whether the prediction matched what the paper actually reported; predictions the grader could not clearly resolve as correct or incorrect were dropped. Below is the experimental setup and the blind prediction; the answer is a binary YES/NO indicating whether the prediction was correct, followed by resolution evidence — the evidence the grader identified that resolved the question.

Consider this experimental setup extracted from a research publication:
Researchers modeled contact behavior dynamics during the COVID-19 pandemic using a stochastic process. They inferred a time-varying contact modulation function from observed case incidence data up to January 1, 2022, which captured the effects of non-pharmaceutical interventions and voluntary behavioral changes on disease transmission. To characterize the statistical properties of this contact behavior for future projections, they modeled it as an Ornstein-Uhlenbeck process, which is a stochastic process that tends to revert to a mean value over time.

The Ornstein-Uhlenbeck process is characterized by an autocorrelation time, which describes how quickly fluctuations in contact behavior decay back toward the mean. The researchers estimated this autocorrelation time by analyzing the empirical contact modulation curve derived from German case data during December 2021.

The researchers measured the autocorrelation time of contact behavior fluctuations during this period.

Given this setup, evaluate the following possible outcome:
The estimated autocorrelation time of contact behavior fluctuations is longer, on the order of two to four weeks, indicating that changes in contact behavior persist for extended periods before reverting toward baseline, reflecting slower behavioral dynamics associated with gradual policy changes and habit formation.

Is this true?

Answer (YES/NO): YES